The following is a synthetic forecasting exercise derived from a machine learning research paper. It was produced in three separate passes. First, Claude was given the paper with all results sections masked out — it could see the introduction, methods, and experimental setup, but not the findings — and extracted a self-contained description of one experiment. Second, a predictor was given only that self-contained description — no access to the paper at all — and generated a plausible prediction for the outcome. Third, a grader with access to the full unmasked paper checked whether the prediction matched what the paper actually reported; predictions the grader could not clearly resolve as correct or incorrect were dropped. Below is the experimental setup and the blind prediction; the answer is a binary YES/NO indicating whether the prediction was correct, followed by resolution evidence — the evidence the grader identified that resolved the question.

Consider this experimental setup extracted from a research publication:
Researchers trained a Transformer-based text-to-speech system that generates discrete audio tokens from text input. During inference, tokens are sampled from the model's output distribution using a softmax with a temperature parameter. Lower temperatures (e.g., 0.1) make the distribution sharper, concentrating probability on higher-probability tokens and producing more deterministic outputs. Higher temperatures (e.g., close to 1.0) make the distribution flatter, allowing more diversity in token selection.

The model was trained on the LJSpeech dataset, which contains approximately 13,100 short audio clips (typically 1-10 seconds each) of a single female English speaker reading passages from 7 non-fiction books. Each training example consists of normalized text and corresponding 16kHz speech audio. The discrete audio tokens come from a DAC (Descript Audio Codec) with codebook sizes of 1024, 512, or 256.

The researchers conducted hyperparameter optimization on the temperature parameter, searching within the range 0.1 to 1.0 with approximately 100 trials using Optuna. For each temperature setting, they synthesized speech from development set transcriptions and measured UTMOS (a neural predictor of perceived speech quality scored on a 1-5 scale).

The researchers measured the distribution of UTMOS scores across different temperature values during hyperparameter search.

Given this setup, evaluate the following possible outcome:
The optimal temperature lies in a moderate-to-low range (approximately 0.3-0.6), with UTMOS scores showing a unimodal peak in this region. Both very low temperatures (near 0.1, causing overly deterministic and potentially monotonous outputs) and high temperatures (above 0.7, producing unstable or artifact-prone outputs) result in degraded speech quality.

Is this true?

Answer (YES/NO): NO